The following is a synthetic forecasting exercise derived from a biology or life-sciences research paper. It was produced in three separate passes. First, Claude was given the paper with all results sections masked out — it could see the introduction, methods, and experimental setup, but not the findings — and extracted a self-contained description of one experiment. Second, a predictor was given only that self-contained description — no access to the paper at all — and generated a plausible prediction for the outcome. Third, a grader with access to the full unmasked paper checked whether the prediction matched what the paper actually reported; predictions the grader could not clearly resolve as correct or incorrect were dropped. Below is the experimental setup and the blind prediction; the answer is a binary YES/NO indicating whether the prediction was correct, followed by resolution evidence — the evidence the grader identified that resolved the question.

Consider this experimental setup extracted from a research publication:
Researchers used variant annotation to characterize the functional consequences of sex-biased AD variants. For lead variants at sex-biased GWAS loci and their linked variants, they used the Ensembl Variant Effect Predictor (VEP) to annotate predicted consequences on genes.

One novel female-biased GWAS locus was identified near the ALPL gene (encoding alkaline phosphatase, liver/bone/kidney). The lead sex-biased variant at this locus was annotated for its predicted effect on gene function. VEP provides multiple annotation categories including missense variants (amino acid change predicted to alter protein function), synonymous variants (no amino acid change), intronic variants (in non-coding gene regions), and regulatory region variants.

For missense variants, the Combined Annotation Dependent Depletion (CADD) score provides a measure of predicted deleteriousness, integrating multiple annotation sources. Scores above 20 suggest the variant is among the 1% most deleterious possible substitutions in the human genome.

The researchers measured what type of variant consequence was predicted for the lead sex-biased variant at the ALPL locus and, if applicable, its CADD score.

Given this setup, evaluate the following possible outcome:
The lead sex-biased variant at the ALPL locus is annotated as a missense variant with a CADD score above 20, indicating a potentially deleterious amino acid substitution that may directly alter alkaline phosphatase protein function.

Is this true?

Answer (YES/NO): YES